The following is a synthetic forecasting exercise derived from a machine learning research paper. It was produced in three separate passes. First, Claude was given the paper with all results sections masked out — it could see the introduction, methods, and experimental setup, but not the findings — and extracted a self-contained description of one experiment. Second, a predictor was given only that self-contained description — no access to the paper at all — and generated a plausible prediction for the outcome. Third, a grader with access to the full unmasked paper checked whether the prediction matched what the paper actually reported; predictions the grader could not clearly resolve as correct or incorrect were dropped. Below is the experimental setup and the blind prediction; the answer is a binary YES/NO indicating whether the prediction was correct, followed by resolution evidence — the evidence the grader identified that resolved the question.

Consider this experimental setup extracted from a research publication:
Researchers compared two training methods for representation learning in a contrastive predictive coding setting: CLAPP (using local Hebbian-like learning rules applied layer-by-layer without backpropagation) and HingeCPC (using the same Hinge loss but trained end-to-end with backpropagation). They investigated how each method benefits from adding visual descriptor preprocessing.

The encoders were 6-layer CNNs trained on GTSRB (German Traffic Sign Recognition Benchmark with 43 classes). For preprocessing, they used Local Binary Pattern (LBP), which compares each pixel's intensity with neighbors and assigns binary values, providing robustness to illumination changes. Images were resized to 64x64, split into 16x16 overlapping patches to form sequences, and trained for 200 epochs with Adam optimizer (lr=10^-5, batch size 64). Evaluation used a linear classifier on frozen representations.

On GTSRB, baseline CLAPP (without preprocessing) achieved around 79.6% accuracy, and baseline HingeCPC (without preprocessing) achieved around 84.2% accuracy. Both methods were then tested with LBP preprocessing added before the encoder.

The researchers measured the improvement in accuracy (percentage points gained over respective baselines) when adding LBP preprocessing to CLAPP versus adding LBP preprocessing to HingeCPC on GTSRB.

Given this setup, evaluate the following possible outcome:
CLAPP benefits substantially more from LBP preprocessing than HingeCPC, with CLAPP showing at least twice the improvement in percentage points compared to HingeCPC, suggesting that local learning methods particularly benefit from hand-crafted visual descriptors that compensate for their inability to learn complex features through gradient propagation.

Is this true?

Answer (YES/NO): NO